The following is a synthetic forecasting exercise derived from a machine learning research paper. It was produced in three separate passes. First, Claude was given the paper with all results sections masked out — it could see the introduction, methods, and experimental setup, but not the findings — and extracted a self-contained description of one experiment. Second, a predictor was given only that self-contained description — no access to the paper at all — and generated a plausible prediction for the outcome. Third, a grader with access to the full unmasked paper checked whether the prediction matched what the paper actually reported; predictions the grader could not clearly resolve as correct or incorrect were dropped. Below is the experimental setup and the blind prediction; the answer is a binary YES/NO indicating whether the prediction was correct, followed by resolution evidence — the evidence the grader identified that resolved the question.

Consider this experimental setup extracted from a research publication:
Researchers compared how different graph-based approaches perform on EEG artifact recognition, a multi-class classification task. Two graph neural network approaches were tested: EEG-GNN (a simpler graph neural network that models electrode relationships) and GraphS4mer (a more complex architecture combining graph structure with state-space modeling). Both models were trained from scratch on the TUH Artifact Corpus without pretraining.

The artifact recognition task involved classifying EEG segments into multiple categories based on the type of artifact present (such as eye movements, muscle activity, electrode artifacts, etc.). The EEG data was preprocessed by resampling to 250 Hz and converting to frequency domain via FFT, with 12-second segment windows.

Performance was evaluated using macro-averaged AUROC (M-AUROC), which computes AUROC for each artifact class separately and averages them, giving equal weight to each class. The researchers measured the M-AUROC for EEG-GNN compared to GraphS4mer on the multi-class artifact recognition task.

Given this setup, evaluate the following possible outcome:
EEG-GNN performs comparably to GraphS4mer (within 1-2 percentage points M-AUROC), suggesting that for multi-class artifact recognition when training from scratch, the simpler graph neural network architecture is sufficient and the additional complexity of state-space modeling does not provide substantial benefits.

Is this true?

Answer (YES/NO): YES